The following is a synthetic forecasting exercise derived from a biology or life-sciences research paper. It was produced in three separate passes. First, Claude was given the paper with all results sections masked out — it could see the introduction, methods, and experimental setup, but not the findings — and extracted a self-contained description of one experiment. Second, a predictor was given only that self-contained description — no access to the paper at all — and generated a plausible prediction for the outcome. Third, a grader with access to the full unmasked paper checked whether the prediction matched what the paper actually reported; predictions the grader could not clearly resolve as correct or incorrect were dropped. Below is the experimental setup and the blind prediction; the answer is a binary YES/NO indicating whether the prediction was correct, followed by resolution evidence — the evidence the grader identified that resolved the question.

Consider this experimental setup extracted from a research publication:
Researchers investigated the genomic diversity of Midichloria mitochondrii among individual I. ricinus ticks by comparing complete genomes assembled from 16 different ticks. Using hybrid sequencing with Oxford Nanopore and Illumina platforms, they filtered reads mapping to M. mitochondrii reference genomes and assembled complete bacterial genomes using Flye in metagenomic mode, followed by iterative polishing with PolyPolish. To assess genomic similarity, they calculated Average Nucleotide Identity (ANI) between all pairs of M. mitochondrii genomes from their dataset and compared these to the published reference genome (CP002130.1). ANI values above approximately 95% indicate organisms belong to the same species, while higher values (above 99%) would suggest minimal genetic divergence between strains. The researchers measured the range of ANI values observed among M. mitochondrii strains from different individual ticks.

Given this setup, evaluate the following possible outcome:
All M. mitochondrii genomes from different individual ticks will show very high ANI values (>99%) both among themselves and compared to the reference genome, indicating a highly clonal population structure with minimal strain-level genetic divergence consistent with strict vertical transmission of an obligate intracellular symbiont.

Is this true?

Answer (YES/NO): YES